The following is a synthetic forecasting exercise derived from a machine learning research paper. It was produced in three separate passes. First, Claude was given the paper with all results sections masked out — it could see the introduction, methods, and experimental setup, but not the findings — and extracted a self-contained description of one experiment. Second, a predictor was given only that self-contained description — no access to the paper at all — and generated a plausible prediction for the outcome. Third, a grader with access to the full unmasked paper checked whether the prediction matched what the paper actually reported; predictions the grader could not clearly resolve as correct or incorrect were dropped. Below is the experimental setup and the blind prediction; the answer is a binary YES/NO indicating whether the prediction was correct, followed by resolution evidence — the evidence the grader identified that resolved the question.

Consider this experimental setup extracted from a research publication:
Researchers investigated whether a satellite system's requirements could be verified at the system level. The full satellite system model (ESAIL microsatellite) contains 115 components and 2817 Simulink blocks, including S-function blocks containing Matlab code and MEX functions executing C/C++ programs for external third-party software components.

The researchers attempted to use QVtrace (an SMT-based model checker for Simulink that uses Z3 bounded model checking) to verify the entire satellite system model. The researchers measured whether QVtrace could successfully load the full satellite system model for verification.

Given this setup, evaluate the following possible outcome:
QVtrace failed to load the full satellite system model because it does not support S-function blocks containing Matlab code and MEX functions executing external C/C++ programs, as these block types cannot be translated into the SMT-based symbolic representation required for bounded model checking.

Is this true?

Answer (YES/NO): NO